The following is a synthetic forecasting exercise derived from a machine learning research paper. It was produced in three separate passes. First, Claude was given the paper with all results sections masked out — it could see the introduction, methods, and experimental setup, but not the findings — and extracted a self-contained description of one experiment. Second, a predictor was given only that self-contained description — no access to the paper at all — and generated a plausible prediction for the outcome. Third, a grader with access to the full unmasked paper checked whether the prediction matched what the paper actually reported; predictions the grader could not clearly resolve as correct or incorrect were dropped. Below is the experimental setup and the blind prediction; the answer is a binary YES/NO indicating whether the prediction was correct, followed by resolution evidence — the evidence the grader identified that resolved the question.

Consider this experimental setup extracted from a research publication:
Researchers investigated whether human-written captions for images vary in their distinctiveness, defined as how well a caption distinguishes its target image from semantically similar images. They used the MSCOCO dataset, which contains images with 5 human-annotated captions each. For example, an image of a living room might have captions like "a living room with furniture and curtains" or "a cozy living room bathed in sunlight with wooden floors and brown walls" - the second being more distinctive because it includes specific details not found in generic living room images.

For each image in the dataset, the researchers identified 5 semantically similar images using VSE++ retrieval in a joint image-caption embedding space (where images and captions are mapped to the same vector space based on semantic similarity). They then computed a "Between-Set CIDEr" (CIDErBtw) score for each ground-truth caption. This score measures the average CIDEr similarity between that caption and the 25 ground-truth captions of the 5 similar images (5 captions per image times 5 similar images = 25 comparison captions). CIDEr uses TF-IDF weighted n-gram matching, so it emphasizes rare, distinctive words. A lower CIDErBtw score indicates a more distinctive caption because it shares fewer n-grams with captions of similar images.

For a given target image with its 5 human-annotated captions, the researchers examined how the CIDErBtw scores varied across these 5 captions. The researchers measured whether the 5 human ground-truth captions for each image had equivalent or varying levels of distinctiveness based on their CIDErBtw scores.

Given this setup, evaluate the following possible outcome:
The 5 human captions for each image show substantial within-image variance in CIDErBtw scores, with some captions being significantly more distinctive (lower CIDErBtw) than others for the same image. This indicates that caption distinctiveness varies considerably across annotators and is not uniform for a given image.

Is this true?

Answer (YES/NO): YES